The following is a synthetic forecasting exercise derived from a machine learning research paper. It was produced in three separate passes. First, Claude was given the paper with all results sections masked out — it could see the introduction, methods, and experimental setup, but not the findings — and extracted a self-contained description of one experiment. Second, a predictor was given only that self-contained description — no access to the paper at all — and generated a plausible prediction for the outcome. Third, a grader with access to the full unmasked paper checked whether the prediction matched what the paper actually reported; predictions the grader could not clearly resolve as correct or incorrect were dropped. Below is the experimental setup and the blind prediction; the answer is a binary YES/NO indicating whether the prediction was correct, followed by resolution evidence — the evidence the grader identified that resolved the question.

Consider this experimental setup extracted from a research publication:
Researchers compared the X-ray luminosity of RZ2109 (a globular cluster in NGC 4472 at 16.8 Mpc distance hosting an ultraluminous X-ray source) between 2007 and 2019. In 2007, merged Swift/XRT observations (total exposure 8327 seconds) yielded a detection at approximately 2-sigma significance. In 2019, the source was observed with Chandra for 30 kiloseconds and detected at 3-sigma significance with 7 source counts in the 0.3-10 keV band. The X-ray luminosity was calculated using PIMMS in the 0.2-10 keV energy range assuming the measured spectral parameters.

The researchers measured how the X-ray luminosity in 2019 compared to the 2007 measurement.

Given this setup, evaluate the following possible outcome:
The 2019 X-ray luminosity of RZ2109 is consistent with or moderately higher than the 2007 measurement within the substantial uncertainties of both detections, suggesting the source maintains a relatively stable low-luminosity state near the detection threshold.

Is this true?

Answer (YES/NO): NO